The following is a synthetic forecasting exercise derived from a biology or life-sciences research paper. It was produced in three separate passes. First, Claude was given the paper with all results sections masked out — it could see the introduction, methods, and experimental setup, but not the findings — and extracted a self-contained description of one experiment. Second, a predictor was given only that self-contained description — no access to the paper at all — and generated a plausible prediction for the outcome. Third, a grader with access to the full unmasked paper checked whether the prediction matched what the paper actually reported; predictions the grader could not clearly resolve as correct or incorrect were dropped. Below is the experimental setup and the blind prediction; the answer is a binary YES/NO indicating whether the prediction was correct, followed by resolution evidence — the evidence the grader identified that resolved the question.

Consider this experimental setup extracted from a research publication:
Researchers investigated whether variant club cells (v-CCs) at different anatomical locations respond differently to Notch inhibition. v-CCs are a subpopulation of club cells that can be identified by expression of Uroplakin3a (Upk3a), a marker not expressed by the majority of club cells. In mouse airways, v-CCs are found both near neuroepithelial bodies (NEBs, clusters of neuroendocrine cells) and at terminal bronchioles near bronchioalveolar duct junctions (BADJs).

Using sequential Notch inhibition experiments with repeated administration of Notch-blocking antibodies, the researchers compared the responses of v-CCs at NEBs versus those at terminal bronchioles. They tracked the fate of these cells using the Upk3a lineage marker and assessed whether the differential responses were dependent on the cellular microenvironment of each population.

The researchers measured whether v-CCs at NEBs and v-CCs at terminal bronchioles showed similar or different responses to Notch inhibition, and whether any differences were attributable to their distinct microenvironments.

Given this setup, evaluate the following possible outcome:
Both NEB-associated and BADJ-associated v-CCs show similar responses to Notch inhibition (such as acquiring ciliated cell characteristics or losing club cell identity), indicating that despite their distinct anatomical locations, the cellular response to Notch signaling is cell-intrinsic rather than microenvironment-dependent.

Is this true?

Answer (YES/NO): NO